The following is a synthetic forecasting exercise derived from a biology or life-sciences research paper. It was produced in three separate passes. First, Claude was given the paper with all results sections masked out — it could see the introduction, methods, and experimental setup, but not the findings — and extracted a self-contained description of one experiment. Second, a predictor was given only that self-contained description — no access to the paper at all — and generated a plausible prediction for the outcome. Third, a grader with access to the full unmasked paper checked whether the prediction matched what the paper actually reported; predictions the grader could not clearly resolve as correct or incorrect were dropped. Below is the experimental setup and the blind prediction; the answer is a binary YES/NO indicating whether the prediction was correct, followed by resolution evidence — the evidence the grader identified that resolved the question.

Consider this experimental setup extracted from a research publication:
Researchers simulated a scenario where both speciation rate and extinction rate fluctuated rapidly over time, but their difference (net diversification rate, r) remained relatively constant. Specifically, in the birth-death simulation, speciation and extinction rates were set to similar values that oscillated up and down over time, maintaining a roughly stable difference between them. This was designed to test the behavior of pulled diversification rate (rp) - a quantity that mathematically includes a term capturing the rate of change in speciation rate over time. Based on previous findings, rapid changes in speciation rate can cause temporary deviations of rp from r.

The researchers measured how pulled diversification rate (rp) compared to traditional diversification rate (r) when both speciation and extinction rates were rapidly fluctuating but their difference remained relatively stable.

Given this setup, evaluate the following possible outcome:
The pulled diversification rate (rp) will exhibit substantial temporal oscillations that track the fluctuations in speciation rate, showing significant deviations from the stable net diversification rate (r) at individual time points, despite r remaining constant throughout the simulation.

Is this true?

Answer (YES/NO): NO